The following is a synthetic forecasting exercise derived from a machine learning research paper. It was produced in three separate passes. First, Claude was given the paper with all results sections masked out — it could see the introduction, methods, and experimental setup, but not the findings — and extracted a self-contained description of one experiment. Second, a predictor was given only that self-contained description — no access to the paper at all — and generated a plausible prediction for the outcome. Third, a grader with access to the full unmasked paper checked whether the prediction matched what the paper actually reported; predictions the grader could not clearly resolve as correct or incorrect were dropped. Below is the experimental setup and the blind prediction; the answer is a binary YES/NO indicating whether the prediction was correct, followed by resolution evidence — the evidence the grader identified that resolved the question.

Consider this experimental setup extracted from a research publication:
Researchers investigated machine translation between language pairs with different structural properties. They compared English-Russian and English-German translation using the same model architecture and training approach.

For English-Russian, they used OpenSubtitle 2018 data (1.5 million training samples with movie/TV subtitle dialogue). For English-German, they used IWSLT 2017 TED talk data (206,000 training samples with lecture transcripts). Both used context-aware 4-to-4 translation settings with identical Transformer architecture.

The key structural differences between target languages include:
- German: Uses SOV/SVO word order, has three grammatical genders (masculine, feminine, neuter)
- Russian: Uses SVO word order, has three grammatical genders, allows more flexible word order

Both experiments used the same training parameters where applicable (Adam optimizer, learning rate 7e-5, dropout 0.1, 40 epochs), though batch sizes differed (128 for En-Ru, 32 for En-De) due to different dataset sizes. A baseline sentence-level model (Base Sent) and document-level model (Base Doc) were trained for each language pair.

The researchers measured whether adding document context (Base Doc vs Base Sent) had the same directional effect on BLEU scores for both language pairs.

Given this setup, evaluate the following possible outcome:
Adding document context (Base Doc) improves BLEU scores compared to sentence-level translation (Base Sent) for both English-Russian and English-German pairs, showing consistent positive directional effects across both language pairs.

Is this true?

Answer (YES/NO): NO